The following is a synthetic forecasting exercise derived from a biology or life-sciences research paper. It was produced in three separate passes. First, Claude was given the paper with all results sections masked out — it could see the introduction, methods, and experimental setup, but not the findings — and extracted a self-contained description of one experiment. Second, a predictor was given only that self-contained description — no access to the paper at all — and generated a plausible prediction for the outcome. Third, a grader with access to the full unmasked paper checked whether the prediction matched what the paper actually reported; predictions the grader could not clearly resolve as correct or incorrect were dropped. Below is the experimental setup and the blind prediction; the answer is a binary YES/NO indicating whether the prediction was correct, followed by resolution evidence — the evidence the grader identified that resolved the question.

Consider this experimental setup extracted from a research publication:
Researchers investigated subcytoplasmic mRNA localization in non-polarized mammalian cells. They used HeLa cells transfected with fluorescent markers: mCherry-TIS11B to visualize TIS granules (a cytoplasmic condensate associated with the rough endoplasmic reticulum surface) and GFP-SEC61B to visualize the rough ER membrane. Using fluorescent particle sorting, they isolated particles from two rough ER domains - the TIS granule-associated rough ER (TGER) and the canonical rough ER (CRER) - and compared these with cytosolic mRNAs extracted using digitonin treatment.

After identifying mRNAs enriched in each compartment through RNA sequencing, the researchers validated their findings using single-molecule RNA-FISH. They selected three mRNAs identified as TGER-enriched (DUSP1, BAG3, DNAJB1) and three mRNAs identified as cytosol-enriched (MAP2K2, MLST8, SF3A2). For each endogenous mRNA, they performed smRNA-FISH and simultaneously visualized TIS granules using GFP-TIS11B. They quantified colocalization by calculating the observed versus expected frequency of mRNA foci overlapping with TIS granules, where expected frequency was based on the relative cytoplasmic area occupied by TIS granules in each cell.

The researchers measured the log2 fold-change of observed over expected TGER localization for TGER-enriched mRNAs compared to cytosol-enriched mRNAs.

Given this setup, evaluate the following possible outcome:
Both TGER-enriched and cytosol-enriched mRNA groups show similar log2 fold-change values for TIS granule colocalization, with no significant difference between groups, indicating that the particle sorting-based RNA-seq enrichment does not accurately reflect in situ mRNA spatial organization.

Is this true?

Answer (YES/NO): NO